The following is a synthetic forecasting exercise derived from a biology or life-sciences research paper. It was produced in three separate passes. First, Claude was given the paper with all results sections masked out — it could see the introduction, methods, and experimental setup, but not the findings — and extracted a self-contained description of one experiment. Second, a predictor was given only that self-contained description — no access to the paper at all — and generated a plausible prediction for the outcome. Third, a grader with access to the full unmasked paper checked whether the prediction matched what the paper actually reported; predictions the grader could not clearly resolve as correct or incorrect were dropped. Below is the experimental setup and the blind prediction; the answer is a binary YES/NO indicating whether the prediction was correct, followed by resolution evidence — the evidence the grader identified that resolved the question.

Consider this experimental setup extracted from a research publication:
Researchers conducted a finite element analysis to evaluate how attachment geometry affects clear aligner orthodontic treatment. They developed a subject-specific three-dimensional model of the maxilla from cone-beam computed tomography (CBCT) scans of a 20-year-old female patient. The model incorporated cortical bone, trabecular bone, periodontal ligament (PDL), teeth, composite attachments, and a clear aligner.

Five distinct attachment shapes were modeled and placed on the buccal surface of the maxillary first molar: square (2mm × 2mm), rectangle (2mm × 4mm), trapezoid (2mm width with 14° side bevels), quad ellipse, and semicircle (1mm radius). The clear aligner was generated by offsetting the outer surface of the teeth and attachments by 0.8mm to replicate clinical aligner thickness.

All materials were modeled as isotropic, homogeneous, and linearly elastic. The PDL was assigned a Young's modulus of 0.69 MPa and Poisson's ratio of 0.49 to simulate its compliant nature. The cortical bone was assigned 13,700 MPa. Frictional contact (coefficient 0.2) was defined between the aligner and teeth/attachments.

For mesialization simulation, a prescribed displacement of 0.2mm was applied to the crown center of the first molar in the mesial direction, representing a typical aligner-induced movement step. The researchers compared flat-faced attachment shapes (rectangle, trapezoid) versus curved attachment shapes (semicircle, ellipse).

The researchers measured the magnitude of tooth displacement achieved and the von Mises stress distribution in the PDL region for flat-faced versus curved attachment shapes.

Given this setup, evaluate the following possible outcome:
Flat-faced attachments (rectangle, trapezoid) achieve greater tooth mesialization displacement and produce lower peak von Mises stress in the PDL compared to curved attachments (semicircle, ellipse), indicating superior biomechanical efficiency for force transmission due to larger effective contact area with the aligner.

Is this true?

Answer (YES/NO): NO